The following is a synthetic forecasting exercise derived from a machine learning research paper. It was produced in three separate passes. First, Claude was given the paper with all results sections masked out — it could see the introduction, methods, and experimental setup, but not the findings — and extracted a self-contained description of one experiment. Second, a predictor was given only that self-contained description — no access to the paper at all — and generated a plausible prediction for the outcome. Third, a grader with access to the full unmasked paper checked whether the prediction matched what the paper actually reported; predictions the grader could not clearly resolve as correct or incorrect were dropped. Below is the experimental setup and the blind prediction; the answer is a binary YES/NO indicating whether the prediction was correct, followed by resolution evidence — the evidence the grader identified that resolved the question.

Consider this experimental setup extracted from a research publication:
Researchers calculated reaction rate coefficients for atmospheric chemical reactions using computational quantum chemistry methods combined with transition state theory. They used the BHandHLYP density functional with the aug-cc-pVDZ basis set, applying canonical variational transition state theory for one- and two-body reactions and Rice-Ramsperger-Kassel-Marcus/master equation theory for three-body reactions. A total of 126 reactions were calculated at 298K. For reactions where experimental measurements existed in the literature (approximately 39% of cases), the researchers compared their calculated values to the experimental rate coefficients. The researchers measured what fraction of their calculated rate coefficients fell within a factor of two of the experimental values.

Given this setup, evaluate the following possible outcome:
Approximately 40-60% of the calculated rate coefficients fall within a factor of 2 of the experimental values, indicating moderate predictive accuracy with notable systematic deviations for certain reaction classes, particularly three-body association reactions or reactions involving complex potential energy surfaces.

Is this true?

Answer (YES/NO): NO